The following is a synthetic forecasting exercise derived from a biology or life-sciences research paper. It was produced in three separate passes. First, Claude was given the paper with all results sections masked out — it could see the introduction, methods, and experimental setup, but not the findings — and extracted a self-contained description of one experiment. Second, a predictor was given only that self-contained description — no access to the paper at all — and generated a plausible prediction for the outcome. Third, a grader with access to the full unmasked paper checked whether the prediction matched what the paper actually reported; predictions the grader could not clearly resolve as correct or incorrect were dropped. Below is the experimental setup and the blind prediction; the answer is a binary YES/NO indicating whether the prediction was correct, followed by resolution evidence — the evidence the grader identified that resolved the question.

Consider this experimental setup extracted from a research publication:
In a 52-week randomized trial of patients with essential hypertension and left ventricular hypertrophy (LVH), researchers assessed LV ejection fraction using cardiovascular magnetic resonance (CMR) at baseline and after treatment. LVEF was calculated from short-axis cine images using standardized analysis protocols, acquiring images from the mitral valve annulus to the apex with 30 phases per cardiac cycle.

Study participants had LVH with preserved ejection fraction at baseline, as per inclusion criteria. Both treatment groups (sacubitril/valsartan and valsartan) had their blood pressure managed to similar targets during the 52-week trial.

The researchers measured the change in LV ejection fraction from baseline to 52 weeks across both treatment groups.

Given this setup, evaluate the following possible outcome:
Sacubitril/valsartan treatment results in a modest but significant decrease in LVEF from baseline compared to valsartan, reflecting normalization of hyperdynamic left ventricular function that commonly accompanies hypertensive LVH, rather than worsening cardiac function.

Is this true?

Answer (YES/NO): NO